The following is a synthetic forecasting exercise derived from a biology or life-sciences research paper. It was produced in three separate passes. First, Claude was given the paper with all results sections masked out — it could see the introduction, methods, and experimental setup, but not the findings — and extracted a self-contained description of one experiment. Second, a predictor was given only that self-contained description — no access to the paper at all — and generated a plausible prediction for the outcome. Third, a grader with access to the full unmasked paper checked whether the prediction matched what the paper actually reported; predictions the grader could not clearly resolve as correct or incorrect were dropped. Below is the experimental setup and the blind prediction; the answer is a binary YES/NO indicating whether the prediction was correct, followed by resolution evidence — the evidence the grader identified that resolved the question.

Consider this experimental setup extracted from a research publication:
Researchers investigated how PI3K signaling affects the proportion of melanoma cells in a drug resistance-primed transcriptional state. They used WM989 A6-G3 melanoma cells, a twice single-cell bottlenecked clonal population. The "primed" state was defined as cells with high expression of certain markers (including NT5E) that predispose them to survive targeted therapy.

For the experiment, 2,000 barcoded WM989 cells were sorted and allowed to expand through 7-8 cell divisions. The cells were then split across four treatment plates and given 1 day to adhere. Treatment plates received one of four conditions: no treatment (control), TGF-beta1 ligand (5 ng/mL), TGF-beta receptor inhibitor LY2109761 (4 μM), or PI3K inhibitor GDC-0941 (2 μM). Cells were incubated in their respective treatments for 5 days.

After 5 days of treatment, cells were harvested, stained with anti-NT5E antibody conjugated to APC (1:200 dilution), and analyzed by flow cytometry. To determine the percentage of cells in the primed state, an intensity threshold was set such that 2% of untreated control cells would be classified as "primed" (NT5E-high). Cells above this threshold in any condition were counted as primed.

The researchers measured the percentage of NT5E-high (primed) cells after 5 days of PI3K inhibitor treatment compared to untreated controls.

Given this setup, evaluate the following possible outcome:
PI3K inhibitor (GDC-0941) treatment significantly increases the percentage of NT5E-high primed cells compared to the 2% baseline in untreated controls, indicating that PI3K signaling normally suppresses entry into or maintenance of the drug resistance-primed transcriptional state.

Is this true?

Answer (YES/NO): NO